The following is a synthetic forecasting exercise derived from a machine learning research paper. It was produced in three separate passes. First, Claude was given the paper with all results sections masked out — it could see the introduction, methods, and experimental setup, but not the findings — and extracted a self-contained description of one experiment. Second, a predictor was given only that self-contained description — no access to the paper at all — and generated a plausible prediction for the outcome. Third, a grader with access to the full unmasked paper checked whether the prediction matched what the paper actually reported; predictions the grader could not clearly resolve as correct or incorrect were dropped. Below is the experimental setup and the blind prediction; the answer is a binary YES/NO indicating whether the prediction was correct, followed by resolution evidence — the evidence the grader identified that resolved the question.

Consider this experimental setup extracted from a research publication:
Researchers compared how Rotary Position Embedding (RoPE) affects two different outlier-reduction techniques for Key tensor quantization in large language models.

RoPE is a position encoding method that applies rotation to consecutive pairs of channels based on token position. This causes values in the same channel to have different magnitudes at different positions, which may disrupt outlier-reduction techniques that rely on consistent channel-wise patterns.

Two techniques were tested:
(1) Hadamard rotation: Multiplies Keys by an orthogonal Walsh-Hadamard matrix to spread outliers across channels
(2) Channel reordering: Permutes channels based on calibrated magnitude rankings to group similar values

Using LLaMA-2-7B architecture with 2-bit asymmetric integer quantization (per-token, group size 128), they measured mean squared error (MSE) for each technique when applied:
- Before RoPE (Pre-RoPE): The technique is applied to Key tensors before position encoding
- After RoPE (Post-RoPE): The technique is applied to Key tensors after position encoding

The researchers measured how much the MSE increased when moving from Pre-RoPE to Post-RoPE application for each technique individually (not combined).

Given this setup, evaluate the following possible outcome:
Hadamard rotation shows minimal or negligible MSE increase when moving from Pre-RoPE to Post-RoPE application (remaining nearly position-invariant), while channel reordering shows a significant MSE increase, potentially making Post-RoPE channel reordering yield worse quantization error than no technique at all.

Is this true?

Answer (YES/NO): NO